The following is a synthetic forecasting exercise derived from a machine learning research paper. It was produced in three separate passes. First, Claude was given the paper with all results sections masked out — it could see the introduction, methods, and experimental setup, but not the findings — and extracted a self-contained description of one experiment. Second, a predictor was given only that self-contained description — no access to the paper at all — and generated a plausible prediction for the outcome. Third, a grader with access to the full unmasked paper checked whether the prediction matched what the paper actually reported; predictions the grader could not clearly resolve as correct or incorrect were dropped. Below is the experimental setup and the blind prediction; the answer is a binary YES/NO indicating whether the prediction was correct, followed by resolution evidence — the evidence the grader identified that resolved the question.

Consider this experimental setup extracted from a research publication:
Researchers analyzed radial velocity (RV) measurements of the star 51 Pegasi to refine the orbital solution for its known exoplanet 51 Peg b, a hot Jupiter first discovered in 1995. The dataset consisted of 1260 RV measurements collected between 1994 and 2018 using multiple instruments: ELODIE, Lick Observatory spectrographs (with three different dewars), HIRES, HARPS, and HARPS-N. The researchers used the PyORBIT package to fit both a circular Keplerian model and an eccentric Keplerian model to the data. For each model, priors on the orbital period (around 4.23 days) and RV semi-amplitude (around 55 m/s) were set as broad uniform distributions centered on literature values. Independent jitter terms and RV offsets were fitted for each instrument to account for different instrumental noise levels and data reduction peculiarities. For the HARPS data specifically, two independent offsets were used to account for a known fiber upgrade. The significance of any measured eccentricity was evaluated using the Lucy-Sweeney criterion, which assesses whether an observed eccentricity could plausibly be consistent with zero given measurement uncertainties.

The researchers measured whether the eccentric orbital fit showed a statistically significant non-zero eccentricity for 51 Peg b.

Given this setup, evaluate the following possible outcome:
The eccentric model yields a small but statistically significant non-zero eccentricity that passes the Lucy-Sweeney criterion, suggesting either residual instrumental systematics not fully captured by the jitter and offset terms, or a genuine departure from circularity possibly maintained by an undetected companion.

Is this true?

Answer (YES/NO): NO